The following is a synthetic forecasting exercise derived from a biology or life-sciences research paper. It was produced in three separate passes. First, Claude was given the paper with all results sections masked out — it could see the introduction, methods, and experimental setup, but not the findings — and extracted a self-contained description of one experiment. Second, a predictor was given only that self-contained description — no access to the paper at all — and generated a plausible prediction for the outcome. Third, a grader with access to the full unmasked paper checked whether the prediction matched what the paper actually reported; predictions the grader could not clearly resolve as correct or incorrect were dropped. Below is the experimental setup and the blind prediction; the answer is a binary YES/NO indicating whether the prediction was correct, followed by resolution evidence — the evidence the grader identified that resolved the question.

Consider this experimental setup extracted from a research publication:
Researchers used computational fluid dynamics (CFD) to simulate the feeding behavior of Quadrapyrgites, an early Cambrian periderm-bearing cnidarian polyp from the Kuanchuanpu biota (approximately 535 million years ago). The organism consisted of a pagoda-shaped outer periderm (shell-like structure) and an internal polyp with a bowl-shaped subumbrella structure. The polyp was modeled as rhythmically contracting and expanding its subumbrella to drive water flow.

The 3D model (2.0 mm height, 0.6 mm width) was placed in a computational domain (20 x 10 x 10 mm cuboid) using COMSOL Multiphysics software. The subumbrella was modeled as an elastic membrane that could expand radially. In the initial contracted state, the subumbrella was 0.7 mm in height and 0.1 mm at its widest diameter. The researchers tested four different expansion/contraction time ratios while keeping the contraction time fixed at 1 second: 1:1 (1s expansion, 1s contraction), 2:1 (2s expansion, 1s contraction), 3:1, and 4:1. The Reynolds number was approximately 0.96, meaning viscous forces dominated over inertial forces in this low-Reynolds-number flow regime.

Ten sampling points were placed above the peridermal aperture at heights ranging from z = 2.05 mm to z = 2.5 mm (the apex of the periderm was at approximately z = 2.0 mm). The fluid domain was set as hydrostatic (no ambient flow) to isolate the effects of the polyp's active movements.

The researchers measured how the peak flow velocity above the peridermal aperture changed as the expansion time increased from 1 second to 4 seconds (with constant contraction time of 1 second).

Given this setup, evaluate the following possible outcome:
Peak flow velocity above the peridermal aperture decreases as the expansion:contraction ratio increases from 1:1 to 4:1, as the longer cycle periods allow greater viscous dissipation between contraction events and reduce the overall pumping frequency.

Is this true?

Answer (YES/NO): YES